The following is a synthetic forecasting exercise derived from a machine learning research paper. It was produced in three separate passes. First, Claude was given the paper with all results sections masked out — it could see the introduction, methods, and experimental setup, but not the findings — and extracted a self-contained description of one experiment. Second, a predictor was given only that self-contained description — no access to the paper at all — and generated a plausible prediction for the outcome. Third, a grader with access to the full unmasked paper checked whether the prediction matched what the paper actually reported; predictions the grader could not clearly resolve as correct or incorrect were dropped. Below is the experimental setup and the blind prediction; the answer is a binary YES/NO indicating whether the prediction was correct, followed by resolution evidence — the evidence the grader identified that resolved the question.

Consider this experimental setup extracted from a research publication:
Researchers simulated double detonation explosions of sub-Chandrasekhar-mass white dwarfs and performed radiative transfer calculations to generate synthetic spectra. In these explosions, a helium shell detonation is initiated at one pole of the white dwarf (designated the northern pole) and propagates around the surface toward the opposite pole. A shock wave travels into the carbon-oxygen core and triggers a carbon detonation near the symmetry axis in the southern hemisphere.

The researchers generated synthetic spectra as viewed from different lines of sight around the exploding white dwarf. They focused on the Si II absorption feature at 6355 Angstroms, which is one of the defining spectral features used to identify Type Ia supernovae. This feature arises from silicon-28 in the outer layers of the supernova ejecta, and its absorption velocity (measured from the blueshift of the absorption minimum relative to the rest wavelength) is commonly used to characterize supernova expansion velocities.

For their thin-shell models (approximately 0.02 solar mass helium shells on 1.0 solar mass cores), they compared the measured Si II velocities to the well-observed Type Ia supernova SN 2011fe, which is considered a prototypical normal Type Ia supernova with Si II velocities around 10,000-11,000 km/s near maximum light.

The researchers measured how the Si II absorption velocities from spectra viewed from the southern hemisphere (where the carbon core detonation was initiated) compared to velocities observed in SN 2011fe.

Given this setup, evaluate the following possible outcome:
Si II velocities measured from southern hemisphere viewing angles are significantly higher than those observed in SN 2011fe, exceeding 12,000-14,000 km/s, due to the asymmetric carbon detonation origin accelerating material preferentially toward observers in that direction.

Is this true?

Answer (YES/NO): NO